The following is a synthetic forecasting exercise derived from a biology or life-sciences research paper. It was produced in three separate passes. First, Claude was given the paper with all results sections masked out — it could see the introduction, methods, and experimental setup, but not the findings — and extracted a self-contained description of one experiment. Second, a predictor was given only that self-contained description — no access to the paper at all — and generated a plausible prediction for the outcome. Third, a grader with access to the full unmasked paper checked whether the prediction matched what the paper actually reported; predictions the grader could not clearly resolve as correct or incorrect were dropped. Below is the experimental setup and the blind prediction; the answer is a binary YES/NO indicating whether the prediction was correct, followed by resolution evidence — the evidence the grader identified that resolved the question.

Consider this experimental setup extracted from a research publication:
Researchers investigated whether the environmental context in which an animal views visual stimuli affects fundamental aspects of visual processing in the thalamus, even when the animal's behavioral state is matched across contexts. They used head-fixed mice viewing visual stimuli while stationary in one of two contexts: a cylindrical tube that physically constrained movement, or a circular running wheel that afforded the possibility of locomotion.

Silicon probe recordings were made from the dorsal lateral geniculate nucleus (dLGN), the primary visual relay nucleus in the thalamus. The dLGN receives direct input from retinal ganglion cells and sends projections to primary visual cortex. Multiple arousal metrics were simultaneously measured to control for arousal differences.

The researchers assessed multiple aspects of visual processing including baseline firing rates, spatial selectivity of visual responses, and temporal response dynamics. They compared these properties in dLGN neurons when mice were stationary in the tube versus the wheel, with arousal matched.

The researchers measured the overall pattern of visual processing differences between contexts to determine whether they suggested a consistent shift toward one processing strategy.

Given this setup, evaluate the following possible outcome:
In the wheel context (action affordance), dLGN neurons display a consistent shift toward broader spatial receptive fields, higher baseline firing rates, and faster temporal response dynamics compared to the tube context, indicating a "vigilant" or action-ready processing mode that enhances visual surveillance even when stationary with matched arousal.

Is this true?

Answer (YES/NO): NO